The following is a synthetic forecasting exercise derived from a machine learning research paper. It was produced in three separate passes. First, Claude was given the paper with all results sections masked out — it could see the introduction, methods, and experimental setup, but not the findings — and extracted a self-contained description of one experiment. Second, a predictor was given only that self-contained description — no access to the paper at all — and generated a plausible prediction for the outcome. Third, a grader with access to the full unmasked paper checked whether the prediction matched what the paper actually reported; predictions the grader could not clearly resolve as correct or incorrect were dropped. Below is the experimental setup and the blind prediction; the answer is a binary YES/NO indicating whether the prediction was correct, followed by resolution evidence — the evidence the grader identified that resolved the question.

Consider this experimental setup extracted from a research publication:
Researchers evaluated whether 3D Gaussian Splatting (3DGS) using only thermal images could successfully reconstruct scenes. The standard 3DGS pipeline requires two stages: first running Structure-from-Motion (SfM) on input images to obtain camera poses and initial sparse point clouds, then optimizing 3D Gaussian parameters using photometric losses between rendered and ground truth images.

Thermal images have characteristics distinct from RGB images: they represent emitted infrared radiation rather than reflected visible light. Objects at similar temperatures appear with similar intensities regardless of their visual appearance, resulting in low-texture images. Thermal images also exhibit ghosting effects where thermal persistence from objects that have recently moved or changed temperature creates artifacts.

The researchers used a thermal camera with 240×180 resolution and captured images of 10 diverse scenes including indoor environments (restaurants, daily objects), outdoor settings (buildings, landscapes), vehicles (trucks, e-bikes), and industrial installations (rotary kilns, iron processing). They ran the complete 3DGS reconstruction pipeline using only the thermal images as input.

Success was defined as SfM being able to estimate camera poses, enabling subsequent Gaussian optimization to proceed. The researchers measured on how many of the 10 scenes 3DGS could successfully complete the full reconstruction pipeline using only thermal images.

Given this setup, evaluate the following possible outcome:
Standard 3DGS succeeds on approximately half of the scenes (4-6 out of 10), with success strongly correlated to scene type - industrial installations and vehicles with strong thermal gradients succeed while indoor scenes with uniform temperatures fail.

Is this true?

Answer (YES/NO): NO